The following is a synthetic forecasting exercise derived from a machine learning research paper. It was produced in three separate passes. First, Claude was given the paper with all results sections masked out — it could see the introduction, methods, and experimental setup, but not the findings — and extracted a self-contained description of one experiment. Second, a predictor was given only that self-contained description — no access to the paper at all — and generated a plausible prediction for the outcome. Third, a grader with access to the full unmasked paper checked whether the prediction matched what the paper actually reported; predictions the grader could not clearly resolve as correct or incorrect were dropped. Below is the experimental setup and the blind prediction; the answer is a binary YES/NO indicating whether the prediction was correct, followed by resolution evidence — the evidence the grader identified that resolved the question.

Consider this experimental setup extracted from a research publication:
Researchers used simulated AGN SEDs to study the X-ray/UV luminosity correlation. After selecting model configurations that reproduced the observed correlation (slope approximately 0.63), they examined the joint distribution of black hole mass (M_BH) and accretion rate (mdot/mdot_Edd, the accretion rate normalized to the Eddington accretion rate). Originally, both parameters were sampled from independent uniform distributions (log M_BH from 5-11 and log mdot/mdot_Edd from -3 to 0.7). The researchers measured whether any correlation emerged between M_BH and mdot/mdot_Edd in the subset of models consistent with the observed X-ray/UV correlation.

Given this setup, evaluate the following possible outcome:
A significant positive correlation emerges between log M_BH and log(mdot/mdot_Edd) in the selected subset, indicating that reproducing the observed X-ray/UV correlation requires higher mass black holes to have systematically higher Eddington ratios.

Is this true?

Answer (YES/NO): NO